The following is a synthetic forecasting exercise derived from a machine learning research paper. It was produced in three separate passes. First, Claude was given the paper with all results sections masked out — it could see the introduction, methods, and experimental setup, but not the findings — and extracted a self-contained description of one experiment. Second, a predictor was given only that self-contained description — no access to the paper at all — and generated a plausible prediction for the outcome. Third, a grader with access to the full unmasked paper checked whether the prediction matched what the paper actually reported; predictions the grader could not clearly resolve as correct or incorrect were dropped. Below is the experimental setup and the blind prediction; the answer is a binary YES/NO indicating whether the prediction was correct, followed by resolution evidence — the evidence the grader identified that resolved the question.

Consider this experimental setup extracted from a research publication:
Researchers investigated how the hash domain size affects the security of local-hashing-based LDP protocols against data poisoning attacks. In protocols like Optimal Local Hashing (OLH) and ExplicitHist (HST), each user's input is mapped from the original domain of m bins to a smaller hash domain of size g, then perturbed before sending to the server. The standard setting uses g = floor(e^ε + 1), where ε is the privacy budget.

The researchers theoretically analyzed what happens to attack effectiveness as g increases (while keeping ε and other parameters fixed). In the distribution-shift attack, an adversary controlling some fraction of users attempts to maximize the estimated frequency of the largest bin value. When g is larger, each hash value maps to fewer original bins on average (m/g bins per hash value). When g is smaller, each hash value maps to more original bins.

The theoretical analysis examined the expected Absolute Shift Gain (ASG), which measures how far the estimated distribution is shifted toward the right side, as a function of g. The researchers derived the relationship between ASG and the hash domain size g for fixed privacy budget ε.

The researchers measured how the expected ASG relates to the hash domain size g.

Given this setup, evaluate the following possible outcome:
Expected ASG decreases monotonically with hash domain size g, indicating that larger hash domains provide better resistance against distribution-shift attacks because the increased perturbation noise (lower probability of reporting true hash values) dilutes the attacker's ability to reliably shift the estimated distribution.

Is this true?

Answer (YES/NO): NO